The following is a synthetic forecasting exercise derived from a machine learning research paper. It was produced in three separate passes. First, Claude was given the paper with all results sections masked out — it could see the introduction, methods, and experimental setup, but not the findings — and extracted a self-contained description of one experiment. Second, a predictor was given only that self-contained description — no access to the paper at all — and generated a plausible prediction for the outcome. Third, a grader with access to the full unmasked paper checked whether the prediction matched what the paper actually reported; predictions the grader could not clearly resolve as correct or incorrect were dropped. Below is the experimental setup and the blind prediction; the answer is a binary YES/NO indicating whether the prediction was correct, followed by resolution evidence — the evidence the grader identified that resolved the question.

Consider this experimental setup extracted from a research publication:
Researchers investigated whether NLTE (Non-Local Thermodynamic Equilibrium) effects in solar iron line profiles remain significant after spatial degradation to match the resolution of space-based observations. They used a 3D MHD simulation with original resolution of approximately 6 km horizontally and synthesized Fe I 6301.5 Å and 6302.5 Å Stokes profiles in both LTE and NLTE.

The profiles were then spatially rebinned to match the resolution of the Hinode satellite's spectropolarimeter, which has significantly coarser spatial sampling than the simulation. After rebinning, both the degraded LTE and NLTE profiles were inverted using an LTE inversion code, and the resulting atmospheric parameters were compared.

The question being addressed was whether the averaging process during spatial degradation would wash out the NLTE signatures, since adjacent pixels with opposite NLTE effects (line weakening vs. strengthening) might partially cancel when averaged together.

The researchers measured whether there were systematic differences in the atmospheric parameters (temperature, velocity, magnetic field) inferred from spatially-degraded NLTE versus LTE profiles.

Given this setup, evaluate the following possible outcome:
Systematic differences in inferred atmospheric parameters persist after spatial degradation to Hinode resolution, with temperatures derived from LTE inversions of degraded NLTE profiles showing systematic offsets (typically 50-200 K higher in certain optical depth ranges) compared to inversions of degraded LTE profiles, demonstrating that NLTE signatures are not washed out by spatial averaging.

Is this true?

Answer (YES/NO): YES